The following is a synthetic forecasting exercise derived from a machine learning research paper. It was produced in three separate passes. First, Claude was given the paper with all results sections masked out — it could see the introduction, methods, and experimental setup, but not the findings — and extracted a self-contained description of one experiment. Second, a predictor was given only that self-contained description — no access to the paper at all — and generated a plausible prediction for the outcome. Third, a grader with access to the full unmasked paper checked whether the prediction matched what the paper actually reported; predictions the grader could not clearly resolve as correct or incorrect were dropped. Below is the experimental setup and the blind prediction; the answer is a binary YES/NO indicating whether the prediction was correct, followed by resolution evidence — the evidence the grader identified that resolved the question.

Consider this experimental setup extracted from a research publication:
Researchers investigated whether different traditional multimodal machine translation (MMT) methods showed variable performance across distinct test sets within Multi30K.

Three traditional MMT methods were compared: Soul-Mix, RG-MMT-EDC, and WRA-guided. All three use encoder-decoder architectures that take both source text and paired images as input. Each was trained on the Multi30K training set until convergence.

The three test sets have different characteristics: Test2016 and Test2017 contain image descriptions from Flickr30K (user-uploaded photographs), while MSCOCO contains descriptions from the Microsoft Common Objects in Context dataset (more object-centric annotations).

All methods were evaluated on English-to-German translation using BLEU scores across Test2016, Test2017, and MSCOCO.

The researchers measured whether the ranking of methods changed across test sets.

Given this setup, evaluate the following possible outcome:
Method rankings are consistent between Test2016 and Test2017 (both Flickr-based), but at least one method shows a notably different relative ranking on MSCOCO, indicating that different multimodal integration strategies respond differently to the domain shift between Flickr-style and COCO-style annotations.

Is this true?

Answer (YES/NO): NO